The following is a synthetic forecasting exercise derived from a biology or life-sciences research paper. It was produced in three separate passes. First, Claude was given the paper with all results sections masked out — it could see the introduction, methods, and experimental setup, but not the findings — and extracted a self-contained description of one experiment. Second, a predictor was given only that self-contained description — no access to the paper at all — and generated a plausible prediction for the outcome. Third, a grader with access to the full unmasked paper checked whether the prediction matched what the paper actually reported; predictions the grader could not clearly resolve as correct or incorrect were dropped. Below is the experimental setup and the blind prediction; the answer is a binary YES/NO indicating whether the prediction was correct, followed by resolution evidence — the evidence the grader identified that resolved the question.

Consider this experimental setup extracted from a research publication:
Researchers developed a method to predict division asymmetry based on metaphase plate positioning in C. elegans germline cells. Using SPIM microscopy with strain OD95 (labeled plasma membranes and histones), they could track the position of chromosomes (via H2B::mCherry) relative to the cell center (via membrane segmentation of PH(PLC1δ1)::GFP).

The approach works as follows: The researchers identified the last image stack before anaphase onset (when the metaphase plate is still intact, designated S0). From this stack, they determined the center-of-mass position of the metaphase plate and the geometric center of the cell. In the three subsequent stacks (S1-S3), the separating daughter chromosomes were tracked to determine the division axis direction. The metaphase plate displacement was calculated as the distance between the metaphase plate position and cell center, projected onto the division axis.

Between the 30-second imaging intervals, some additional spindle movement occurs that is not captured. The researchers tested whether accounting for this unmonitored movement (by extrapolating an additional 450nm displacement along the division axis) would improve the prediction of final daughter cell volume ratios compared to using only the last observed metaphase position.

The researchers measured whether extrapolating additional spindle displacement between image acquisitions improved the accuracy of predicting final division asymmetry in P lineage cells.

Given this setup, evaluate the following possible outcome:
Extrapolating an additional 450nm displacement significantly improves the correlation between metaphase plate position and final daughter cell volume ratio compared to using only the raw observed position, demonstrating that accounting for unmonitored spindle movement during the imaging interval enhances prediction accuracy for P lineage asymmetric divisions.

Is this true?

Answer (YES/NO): YES